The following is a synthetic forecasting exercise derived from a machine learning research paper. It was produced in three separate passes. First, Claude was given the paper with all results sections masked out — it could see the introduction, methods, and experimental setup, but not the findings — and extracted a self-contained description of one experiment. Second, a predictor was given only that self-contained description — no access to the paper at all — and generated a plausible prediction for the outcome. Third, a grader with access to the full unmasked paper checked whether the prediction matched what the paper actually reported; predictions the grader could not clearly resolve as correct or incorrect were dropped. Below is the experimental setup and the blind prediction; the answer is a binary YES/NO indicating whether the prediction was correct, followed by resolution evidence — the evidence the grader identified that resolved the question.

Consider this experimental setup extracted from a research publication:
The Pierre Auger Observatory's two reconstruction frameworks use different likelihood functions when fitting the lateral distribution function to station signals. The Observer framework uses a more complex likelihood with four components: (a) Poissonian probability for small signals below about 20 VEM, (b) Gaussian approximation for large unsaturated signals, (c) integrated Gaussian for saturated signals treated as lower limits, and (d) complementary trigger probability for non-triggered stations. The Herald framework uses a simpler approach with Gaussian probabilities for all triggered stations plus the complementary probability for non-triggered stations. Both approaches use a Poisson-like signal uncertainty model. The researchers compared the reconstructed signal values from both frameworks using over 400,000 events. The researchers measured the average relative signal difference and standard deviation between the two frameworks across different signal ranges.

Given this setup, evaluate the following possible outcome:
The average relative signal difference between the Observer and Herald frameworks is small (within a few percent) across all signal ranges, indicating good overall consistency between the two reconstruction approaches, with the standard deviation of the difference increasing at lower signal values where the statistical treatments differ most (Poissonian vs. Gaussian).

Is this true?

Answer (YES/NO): YES